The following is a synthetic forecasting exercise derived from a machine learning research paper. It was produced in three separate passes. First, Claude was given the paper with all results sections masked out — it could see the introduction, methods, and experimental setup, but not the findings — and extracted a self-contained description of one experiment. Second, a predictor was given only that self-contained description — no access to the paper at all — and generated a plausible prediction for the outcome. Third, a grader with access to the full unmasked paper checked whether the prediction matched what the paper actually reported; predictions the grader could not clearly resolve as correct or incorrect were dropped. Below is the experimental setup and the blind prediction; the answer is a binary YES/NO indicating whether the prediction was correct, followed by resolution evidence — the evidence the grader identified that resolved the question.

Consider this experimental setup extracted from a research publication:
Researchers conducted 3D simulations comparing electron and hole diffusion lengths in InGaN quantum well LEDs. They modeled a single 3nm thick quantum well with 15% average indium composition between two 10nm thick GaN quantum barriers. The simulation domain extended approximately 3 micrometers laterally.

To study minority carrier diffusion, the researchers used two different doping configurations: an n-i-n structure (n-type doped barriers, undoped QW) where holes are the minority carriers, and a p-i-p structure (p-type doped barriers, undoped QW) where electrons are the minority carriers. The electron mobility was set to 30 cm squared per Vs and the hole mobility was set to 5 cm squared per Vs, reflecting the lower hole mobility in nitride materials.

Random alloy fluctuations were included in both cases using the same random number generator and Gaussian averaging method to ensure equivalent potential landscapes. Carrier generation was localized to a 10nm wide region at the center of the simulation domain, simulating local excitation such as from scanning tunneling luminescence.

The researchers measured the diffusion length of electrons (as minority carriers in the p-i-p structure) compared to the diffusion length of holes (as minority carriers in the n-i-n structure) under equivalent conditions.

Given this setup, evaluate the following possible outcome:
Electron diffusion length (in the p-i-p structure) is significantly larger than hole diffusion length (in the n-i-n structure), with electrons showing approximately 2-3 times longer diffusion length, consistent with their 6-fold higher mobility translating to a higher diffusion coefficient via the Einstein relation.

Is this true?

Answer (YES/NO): YES